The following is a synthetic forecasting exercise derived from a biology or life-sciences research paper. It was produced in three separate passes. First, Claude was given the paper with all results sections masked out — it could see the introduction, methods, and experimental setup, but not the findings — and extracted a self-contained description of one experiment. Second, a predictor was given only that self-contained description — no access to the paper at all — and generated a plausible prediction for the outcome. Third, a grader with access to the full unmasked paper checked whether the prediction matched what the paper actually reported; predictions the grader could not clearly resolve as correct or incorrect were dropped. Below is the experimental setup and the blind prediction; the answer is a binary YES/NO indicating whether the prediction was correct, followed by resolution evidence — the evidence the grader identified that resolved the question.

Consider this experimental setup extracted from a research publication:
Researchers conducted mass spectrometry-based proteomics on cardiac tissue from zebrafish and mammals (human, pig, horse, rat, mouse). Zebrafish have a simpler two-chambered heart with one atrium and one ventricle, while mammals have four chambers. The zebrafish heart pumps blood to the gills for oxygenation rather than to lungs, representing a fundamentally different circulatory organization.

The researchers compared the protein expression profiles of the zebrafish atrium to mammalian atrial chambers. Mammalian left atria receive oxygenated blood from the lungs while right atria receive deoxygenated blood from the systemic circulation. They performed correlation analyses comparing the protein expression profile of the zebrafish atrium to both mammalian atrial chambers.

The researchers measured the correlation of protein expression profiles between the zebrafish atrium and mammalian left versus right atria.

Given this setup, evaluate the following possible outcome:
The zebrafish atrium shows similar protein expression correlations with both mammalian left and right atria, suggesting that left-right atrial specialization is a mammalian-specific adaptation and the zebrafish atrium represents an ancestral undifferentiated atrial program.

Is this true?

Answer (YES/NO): NO